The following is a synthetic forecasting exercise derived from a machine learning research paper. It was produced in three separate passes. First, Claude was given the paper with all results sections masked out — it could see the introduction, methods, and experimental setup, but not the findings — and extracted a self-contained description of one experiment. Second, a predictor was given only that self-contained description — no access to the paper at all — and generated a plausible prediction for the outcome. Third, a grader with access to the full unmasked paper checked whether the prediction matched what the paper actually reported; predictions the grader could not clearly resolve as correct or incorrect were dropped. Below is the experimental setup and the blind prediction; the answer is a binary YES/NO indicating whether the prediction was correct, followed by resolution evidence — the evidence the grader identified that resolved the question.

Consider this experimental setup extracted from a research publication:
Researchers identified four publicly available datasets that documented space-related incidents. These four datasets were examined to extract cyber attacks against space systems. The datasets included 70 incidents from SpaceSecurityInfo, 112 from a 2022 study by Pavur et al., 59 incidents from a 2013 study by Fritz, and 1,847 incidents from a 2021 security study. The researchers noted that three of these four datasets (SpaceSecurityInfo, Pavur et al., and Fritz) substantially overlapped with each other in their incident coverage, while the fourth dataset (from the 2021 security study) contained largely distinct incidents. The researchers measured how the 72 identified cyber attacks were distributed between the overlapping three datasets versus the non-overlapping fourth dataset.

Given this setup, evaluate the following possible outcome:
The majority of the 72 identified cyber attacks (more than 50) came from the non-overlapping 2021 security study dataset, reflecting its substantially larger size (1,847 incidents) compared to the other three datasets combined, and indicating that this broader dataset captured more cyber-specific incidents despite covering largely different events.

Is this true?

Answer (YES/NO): NO